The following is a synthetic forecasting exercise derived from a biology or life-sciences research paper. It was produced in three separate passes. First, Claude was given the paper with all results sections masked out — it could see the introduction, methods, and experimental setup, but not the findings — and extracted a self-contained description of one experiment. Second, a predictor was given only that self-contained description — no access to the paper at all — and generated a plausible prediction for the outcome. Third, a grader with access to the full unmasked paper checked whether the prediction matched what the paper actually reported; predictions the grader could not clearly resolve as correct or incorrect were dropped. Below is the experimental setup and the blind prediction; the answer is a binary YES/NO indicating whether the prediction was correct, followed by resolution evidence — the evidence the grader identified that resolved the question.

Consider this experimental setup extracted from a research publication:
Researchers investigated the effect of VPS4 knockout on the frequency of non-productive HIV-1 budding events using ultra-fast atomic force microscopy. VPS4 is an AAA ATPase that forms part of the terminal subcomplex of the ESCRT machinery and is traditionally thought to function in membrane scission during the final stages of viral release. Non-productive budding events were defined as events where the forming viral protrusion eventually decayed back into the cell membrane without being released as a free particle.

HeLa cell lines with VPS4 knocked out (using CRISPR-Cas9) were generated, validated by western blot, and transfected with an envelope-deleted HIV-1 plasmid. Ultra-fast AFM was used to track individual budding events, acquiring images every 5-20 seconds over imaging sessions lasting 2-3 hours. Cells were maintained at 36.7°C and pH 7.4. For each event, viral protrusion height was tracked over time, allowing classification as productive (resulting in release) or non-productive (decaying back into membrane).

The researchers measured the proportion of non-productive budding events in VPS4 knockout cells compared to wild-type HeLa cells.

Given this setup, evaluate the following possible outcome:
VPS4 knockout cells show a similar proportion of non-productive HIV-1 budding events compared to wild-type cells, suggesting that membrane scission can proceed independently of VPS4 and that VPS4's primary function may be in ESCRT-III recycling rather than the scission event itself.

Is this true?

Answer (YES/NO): NO